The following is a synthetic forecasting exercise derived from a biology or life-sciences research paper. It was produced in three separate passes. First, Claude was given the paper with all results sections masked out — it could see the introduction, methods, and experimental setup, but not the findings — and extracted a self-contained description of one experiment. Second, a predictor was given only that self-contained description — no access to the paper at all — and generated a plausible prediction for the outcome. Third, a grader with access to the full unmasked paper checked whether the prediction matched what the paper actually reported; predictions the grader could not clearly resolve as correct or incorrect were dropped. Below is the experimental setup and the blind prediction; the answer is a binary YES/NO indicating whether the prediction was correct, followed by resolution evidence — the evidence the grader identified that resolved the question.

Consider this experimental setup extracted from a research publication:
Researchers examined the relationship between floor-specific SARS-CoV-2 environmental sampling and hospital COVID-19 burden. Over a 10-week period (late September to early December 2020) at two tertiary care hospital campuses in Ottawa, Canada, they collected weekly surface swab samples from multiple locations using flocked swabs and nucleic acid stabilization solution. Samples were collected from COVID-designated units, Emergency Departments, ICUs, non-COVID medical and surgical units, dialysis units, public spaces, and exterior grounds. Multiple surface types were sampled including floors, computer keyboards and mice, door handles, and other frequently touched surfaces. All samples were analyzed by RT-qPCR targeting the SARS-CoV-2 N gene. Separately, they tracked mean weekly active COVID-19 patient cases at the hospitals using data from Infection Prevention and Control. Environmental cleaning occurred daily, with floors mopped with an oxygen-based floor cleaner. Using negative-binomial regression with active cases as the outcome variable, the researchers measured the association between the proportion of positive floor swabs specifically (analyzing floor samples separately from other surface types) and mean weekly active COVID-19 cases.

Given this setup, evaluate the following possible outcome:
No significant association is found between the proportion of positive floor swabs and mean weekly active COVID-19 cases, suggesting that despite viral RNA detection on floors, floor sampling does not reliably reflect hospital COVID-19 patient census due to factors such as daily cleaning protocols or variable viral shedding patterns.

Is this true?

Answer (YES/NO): NO